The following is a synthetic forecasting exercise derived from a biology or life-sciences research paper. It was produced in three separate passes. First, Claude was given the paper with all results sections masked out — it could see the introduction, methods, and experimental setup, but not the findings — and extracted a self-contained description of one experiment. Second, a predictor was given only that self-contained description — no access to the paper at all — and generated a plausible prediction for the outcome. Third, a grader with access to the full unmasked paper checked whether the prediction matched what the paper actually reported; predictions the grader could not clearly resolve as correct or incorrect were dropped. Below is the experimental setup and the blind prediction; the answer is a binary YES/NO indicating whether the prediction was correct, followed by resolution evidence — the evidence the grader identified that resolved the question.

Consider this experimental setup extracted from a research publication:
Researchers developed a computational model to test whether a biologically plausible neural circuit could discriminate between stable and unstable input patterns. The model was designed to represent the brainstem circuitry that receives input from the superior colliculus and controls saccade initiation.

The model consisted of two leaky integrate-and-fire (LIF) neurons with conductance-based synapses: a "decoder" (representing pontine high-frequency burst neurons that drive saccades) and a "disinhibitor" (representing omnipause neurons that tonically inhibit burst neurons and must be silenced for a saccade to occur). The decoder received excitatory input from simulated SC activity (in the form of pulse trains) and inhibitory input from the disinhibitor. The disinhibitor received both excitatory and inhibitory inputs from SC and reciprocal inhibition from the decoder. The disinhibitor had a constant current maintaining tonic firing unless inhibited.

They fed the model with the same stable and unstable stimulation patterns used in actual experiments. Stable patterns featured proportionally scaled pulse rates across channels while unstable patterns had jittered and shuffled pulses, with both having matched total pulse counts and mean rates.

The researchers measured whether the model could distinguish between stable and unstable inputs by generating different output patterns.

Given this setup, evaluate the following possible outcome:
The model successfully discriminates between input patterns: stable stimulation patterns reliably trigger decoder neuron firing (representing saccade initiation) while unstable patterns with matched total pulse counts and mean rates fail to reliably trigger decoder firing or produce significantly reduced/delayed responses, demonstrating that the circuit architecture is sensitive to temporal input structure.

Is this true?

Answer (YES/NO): YES